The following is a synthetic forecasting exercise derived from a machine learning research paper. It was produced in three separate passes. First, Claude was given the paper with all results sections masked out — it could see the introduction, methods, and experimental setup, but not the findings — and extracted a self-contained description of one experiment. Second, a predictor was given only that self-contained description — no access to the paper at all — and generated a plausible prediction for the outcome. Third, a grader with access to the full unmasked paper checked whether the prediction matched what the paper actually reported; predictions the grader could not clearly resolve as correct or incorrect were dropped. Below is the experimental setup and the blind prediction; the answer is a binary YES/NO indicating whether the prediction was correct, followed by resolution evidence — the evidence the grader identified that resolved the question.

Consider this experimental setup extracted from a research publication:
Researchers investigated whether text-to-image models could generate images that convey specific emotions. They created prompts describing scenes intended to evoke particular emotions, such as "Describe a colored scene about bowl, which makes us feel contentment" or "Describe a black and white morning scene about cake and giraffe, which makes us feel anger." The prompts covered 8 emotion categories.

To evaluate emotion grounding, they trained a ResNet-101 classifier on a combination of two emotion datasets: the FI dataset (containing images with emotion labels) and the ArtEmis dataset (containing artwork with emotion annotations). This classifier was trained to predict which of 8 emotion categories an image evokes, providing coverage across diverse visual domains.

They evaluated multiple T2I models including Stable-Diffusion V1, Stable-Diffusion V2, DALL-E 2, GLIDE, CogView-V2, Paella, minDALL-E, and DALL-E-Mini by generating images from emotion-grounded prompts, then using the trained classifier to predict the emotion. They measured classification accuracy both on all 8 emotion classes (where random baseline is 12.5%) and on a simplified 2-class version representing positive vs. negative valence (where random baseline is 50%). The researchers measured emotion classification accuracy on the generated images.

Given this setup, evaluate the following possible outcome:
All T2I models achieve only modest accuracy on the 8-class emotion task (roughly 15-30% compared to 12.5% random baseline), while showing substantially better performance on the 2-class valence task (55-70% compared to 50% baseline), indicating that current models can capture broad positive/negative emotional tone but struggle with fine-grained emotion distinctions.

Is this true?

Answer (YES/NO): NO